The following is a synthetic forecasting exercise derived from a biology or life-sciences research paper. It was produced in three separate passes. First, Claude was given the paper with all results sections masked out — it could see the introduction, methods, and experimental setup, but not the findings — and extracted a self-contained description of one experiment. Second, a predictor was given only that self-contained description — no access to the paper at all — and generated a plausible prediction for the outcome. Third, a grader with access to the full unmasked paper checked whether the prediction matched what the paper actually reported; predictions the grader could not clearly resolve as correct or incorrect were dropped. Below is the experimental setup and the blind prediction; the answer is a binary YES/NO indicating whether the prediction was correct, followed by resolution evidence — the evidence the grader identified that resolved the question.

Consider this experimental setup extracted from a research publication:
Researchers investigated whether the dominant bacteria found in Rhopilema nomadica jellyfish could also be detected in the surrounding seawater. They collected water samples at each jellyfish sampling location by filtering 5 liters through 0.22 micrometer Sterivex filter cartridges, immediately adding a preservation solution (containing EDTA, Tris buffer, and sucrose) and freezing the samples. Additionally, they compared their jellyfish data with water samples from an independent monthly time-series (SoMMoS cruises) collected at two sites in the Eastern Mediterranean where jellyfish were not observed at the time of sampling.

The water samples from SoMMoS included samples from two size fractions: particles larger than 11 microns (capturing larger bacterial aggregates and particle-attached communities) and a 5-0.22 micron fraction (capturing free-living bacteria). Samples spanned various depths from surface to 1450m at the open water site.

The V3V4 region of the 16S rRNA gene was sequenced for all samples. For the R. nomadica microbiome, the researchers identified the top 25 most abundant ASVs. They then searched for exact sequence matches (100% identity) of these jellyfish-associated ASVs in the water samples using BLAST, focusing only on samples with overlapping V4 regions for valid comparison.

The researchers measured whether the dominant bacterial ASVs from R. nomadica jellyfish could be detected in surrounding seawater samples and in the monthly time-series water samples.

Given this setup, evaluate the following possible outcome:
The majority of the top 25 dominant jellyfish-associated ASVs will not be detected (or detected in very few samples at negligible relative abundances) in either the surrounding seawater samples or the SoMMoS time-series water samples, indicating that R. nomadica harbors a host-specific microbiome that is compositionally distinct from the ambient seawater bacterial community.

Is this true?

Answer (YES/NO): YES